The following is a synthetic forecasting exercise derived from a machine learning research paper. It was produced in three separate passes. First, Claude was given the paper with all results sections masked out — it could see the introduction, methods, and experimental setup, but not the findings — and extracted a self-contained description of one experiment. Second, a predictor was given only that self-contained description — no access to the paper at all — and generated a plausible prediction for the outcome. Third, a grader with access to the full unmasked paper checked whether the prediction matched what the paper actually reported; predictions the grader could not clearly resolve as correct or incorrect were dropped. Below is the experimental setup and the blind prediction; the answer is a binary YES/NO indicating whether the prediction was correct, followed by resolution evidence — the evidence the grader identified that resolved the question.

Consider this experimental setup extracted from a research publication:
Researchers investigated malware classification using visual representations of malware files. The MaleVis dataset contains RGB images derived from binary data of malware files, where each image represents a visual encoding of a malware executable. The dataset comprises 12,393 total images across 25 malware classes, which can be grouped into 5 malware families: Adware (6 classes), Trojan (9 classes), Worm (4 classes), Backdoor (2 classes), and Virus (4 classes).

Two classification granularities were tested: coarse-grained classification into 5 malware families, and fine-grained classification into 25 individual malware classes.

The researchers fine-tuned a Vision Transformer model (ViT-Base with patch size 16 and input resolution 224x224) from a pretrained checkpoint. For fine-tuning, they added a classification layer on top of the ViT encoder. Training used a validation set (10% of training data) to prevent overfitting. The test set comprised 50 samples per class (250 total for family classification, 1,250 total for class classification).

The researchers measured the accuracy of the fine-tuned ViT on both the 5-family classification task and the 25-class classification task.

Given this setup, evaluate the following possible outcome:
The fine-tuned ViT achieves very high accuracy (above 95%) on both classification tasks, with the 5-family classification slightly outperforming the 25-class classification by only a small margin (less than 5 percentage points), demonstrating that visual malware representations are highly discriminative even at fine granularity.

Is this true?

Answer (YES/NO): YES